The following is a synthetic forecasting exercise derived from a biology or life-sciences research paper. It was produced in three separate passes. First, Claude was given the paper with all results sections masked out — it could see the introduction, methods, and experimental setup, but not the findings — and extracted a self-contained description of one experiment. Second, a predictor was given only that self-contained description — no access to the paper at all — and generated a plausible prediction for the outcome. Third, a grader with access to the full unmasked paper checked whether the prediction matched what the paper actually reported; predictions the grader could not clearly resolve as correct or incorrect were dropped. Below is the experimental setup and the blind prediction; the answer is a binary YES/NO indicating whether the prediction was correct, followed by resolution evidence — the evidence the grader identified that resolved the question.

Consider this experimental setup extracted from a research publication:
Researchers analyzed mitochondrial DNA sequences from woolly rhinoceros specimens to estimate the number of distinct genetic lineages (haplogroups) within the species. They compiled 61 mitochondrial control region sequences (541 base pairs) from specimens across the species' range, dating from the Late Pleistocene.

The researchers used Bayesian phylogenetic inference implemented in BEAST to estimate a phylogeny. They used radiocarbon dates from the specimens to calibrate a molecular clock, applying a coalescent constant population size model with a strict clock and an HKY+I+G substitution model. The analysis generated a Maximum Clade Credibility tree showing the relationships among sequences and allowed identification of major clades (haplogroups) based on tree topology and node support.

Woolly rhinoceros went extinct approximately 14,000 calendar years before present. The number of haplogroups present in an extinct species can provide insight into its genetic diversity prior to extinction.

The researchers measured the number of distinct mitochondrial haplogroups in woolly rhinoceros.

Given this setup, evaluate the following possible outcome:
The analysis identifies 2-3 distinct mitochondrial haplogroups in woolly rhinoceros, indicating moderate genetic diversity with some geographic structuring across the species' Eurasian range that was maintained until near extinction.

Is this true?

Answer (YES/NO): NO